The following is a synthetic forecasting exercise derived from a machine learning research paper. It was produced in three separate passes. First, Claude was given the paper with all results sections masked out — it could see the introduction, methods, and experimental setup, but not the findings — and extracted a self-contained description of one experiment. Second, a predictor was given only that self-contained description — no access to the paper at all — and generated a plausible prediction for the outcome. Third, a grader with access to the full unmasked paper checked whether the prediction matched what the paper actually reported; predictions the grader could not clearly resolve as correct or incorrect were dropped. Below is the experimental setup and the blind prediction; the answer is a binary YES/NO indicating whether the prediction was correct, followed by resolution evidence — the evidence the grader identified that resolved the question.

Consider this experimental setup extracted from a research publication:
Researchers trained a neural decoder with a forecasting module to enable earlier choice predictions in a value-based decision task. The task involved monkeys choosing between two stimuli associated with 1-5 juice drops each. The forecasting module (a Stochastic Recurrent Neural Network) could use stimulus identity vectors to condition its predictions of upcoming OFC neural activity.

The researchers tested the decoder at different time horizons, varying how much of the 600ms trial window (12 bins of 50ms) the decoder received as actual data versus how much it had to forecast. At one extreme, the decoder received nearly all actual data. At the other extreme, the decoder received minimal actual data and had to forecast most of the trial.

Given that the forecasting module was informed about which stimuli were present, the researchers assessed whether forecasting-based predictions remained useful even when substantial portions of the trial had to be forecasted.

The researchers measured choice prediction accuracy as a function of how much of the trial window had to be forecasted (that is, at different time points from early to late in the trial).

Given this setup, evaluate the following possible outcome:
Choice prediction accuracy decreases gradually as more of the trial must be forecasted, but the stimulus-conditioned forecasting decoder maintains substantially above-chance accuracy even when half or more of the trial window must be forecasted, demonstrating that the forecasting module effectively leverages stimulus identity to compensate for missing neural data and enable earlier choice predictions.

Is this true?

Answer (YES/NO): NO